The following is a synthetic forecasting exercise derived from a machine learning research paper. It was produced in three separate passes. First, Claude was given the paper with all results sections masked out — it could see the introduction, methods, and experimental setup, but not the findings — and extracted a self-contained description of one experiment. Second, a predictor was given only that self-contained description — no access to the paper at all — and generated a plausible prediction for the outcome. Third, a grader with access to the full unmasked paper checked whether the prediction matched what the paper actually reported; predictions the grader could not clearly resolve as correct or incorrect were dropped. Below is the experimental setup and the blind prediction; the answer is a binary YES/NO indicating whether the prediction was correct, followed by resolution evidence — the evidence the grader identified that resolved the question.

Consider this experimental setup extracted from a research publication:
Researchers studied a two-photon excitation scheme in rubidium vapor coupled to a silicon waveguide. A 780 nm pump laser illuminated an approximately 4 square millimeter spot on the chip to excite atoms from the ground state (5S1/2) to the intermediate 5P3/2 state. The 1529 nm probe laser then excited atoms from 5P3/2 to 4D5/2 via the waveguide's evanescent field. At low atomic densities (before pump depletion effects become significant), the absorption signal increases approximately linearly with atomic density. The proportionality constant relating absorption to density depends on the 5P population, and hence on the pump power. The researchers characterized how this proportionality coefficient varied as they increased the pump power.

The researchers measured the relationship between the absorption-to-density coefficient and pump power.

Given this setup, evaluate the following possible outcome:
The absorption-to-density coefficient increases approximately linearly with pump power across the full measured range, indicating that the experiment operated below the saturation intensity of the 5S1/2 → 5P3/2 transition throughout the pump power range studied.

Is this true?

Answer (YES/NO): YES